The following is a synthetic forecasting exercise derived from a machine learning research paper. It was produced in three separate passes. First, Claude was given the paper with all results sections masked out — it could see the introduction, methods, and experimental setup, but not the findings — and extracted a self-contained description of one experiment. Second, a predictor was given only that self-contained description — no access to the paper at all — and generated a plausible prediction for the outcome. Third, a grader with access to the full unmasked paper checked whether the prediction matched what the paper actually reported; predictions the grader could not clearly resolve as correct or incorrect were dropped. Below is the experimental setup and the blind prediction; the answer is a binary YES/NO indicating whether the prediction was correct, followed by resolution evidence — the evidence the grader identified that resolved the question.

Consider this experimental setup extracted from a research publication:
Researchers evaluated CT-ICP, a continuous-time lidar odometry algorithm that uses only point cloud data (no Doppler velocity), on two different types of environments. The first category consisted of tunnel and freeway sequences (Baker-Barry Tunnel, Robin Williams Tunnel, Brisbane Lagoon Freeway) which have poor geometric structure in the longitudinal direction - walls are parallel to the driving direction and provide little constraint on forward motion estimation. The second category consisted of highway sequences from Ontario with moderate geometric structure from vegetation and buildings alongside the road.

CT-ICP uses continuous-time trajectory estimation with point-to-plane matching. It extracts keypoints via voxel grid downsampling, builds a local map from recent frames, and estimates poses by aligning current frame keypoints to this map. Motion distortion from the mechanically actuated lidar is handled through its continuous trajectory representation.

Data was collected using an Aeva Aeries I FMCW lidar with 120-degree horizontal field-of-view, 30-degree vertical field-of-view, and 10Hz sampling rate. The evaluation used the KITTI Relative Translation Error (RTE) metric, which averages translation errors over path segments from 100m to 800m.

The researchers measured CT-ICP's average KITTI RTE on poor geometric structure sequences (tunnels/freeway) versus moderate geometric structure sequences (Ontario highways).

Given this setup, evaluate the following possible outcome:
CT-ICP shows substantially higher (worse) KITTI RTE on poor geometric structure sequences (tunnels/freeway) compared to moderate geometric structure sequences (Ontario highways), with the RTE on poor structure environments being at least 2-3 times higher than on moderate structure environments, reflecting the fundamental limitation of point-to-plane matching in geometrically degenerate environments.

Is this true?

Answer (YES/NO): NO